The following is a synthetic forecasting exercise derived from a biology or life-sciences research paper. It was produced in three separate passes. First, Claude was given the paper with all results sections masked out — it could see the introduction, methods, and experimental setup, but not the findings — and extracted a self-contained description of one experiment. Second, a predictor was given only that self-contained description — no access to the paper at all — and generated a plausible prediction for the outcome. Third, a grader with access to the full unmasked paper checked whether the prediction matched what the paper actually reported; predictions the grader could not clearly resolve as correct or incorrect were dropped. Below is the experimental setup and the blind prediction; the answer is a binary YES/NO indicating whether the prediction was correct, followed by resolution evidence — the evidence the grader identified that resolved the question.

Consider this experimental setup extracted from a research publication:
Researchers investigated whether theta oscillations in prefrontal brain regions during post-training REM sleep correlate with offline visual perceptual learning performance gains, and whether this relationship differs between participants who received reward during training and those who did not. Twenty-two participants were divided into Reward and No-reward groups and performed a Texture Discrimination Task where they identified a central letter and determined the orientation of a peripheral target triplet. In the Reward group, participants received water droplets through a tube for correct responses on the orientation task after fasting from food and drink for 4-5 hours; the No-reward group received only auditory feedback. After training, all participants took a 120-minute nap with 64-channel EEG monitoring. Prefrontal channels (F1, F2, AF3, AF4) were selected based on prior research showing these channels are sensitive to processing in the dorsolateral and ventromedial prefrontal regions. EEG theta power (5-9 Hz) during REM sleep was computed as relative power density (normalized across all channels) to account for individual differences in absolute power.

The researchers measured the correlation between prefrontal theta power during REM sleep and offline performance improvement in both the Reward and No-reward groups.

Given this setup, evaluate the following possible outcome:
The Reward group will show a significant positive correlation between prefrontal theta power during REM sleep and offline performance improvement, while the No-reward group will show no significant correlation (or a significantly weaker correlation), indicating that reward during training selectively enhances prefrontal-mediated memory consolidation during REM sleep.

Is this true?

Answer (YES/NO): NO